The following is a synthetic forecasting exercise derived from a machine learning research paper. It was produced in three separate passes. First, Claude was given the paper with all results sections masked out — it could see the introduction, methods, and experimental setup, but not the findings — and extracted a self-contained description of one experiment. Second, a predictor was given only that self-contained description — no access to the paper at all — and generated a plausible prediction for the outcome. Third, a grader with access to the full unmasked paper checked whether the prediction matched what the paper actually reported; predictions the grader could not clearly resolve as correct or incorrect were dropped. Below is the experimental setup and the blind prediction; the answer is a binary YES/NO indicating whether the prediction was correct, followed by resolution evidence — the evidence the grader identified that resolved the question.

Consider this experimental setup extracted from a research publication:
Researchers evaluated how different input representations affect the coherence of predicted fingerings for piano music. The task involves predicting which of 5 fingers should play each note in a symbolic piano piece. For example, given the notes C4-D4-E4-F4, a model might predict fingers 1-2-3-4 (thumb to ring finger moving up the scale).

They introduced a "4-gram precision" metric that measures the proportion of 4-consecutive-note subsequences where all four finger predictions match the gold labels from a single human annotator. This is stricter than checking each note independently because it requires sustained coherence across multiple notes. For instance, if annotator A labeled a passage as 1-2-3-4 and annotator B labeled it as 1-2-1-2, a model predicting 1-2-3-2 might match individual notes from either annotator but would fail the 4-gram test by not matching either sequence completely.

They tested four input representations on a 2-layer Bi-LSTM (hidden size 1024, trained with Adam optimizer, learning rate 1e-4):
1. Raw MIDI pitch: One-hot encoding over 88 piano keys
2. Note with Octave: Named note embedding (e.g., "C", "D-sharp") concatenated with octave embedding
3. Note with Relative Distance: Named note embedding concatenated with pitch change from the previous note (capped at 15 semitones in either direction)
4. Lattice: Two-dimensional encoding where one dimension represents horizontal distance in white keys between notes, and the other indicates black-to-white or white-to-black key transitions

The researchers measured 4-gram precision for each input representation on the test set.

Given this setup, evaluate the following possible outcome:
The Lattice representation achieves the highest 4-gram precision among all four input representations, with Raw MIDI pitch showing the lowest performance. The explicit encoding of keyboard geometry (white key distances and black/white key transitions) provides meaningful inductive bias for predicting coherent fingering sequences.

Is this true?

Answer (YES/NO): YES